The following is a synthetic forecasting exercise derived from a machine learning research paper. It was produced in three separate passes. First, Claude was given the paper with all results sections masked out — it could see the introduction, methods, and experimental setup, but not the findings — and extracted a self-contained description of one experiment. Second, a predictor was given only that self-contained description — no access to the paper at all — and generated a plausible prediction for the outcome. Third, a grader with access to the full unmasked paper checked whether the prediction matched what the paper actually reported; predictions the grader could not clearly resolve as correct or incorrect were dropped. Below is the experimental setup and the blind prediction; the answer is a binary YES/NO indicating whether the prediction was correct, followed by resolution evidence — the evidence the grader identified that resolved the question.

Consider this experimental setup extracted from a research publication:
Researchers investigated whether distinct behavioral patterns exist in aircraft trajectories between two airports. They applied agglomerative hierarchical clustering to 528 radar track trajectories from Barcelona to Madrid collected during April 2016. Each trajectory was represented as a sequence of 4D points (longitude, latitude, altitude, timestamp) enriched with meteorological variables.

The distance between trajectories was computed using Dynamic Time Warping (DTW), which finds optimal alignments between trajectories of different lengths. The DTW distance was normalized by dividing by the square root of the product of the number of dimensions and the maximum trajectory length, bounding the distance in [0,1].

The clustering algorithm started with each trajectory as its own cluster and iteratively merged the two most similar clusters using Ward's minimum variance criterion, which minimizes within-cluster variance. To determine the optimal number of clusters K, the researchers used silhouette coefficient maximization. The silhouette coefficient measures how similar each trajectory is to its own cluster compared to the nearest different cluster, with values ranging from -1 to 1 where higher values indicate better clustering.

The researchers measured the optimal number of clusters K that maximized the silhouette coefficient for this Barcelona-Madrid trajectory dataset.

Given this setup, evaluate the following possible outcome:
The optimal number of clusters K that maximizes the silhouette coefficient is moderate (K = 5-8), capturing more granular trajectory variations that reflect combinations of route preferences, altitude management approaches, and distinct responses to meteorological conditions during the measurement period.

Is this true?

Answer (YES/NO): NO